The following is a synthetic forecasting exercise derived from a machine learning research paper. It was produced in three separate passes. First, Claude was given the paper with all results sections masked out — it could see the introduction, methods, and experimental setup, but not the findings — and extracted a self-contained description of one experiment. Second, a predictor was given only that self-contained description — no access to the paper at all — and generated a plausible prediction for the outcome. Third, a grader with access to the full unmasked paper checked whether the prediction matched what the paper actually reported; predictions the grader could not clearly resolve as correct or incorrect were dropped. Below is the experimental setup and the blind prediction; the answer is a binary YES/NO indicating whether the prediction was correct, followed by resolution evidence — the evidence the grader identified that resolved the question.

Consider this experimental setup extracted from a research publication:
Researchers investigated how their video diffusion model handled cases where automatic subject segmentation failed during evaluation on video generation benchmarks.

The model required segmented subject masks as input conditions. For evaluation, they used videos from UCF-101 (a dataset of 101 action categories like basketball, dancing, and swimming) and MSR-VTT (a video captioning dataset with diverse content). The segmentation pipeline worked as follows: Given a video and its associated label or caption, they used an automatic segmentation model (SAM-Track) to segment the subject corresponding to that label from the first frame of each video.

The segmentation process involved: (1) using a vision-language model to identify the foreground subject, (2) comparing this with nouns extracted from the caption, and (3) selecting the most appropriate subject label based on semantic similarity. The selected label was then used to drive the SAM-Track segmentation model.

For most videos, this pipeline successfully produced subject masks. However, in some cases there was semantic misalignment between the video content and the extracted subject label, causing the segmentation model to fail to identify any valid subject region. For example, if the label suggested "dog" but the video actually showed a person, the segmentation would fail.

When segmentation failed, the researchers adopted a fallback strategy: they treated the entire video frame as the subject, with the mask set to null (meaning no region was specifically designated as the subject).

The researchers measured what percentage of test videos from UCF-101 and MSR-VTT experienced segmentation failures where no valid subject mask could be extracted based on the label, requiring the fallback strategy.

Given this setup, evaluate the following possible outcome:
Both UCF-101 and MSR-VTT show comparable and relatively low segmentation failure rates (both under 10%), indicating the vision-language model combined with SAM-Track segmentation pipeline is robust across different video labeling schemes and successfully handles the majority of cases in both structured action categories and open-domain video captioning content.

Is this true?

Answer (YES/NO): YES